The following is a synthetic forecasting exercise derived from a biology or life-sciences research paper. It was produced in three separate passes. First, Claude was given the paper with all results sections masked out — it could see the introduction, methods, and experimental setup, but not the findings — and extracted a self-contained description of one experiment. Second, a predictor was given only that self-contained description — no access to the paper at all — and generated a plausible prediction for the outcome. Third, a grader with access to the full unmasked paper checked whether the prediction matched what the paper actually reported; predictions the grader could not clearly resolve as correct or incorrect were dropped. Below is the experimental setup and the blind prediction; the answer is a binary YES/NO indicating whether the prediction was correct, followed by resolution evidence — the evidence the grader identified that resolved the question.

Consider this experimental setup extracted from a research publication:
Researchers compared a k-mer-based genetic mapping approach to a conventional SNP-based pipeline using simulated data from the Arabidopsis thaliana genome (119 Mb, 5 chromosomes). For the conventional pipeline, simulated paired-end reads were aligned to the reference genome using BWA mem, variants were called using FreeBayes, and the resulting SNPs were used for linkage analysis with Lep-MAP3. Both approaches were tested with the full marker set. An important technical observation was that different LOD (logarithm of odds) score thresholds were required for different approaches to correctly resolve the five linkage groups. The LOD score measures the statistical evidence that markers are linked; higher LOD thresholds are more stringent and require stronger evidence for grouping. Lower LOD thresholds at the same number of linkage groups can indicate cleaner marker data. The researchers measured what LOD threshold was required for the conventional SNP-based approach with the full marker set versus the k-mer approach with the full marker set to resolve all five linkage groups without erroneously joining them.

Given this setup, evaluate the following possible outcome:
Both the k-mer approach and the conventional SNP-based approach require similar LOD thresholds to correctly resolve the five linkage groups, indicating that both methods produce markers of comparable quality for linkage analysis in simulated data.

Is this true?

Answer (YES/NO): NO